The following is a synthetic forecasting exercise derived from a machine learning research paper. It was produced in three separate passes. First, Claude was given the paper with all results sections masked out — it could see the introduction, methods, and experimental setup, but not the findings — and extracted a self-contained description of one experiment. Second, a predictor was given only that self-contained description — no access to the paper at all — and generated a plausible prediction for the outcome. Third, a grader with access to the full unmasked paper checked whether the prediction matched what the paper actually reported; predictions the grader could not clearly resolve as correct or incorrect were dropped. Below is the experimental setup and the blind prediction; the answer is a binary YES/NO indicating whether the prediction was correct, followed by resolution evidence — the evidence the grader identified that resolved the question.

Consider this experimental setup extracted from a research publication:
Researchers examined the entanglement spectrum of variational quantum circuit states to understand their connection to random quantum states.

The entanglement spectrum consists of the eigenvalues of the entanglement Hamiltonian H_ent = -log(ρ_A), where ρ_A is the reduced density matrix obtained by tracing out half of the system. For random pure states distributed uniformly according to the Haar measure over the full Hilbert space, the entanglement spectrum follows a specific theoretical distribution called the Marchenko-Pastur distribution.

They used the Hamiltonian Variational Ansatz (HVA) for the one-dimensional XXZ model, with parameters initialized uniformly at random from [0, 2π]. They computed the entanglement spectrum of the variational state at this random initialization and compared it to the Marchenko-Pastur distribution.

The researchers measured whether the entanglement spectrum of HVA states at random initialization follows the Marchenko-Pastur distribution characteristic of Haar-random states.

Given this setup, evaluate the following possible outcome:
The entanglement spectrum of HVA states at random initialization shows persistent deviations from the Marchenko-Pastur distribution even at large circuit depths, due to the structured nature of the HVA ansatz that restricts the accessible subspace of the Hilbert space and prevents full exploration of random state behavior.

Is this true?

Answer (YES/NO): NO